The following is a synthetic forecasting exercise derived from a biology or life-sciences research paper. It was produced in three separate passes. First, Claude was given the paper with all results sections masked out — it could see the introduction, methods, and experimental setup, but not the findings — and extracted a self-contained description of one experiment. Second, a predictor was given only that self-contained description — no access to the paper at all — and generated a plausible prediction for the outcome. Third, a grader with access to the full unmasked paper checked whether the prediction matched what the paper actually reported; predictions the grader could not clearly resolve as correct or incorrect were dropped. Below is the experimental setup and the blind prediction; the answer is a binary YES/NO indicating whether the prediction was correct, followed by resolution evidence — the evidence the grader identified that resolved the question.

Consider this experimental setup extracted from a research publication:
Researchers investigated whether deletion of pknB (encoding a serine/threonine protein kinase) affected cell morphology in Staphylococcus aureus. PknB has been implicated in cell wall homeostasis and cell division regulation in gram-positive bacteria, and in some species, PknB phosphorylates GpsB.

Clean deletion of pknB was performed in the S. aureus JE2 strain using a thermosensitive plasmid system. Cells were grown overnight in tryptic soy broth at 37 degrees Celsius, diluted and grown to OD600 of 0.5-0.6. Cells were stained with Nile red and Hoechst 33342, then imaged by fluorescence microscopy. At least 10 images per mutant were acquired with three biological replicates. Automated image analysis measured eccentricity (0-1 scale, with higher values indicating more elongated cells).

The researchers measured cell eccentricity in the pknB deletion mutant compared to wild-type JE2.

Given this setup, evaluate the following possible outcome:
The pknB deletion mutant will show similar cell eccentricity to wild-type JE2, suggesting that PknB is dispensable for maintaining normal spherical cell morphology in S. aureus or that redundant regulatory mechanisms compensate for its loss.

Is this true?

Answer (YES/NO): NO